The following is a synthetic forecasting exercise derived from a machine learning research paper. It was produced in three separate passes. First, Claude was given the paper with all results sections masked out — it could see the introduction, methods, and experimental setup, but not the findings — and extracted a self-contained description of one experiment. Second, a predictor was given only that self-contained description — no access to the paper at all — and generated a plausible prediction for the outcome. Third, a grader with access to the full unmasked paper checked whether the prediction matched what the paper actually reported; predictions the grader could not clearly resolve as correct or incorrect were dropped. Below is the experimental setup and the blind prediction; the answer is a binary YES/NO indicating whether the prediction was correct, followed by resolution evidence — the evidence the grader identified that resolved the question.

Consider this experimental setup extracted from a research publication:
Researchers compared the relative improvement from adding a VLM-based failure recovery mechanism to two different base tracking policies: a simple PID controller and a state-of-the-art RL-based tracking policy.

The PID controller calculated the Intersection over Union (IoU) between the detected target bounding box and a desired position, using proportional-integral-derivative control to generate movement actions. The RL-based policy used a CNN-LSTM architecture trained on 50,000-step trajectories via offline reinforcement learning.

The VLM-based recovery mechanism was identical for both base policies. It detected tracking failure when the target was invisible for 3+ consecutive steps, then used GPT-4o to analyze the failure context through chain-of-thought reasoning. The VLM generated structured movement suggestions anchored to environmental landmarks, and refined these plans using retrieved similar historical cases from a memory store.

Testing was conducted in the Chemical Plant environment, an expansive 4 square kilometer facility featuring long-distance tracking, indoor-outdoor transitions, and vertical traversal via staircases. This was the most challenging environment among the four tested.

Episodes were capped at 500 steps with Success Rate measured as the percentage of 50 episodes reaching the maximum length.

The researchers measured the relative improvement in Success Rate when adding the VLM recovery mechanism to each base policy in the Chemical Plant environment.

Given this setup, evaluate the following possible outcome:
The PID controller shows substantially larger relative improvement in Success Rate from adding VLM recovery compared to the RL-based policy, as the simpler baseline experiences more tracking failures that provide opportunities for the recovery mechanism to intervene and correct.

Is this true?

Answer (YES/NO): YES